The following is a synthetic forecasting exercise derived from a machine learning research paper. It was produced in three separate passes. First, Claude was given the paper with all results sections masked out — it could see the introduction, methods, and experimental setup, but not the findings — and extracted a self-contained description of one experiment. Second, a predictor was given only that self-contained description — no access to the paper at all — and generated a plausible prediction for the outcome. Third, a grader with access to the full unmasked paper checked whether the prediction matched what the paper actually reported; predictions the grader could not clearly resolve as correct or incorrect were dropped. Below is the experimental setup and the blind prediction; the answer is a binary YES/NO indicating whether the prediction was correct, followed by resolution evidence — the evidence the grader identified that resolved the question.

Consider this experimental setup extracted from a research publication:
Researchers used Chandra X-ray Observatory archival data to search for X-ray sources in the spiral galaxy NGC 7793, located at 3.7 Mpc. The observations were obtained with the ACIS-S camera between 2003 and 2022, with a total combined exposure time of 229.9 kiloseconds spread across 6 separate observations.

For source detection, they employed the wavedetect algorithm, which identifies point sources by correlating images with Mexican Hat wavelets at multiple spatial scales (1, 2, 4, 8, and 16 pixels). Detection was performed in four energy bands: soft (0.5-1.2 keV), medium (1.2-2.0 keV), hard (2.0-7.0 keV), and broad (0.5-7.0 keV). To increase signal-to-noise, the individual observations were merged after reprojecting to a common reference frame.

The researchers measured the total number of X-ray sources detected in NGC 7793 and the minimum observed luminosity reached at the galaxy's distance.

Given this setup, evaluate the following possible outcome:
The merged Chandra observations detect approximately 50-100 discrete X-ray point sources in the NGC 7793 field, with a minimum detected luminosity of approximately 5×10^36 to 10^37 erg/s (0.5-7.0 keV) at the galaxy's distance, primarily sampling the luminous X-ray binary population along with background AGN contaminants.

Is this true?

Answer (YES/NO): NO